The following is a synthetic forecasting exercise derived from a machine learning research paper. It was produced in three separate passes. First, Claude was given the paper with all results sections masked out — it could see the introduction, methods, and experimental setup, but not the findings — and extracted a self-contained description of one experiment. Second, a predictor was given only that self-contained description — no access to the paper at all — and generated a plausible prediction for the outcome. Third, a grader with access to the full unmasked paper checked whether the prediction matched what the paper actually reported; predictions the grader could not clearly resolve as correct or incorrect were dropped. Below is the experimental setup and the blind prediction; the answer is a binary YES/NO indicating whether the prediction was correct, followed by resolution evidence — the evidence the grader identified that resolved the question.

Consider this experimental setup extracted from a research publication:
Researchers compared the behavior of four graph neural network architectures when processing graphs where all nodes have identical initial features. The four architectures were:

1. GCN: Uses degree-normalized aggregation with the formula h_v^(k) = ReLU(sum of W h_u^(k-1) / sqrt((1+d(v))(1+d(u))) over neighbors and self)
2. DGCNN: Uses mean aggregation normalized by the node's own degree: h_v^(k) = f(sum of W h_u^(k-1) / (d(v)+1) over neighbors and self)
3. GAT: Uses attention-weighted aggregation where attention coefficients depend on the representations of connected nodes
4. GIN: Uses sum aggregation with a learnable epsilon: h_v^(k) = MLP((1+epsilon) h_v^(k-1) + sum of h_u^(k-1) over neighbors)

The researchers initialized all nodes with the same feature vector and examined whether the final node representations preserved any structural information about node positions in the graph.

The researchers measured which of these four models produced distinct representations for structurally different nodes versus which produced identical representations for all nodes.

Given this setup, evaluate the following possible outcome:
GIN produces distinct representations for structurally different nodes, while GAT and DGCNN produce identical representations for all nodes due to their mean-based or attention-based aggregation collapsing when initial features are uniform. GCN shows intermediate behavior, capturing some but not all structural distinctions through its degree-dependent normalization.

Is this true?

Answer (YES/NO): NO